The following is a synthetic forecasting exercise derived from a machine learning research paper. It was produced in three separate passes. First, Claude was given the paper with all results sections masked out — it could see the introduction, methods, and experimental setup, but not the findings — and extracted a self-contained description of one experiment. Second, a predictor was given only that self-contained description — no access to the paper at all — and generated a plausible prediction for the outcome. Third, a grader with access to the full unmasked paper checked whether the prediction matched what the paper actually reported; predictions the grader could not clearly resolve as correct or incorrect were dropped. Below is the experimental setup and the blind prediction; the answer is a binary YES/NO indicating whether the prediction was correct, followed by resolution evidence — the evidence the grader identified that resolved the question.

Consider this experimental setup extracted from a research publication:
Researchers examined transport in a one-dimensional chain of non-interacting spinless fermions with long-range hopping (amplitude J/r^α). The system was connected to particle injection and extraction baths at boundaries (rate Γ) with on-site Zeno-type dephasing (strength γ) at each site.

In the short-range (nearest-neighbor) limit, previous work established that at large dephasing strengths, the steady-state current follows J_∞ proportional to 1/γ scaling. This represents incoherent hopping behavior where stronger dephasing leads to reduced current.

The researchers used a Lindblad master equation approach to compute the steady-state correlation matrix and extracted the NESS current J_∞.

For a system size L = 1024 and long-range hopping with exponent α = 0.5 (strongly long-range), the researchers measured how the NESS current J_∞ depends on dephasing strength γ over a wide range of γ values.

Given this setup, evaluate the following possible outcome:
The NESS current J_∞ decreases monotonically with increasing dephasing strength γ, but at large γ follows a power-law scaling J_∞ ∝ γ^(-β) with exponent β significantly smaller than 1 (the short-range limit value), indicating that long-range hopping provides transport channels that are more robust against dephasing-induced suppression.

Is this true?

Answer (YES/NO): NO